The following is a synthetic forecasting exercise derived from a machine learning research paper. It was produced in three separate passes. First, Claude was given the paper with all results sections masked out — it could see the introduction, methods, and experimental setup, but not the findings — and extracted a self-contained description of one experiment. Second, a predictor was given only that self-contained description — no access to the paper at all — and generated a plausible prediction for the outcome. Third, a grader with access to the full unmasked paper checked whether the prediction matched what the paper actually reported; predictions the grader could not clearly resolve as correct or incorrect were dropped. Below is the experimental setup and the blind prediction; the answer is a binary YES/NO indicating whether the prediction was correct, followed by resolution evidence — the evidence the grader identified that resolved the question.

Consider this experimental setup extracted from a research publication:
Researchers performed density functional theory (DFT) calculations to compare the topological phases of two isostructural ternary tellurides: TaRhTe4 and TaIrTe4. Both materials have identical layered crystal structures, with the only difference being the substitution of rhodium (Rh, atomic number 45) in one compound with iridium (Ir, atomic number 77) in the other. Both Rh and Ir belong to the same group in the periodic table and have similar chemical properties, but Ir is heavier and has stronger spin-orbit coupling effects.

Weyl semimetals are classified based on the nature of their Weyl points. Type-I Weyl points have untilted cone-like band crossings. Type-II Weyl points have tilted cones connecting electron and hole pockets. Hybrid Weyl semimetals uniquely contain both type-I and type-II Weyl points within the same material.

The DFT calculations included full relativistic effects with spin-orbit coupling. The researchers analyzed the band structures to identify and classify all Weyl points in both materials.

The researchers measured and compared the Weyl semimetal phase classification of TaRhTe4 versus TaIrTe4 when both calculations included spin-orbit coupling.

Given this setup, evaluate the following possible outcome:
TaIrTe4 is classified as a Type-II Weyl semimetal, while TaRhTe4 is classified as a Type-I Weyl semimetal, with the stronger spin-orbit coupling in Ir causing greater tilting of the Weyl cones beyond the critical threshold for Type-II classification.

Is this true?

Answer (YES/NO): NO